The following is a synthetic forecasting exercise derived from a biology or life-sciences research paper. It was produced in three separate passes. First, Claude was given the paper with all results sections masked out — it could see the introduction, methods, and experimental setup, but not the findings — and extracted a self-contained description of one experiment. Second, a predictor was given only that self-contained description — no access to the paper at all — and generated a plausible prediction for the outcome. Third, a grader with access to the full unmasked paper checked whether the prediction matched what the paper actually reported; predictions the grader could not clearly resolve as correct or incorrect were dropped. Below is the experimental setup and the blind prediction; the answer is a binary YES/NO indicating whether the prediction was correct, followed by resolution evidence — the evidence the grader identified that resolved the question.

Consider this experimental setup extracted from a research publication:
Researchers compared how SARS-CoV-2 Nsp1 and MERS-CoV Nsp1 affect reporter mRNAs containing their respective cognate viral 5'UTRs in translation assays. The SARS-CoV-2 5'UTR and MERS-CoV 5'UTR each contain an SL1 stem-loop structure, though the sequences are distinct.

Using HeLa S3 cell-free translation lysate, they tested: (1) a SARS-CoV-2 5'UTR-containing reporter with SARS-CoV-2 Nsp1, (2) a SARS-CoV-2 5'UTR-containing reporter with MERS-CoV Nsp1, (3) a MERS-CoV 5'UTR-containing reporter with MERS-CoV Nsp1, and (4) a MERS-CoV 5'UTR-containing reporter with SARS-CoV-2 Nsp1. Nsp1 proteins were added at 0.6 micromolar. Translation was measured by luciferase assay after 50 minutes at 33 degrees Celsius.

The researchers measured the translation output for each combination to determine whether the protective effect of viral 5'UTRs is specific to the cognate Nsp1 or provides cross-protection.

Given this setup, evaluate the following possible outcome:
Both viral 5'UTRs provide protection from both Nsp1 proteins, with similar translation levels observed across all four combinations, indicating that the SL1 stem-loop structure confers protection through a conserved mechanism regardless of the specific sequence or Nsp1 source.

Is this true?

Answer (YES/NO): NO